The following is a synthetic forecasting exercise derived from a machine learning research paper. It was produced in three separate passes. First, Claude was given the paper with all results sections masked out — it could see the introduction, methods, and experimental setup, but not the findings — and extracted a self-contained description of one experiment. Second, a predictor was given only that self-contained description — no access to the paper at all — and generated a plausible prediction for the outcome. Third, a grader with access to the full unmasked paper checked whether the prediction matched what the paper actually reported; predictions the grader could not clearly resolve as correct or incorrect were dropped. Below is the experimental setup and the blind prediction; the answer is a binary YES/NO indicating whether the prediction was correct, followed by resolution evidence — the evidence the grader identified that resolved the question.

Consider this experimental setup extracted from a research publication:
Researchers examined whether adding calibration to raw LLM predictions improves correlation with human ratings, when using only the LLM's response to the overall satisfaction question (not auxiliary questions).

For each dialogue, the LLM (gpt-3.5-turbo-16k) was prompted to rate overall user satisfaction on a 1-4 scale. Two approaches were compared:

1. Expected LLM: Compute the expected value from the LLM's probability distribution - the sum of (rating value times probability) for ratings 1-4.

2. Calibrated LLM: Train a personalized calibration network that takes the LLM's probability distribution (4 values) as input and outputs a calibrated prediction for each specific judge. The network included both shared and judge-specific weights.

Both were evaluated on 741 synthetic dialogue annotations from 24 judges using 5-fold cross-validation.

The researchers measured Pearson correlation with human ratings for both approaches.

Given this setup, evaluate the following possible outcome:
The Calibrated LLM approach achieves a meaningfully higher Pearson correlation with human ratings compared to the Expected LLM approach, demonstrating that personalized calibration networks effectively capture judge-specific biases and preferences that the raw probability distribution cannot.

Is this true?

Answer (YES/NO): NO